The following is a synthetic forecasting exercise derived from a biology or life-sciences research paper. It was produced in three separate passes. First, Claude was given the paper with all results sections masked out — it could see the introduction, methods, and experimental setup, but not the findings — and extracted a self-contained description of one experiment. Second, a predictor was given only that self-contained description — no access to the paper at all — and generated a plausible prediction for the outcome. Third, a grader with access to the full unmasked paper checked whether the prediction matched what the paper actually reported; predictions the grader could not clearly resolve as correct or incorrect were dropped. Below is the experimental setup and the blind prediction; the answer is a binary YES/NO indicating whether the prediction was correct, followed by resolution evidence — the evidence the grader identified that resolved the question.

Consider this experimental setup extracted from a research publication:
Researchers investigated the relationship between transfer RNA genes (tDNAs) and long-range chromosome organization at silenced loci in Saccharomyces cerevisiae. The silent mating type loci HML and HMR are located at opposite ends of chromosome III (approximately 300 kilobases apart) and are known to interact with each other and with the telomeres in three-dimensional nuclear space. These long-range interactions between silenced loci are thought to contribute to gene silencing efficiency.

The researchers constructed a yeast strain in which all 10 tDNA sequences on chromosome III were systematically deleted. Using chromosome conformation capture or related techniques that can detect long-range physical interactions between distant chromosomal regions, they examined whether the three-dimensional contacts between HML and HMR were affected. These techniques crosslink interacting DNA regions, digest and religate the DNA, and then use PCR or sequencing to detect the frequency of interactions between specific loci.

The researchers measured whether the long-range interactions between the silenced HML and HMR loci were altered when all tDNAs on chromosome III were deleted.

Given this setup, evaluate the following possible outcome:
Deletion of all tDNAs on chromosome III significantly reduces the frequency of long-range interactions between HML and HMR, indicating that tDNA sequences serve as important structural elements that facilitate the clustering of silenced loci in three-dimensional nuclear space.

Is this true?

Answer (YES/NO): NO